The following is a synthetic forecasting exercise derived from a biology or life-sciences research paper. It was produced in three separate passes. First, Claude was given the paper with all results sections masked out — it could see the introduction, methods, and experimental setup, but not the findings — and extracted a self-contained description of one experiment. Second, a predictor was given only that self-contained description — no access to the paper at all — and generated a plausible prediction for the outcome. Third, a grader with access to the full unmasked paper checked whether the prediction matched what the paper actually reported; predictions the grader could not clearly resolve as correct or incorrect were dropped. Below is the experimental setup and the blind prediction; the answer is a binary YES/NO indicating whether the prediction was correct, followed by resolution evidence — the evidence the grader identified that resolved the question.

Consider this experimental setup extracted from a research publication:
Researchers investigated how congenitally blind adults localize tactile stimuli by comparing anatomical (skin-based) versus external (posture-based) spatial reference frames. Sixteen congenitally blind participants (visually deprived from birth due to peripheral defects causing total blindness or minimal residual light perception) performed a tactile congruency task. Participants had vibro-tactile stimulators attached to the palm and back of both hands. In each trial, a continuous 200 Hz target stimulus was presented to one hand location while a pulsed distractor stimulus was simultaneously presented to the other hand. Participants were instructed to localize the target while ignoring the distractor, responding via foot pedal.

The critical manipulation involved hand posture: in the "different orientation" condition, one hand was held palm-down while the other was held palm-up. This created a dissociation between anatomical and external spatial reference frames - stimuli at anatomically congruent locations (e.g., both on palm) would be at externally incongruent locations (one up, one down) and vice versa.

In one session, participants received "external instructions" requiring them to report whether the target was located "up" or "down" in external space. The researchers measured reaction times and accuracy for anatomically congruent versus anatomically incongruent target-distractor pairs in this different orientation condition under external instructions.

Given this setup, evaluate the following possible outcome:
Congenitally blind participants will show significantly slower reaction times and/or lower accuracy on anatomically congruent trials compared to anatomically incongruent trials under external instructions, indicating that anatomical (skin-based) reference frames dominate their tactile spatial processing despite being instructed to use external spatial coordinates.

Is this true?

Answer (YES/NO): NO